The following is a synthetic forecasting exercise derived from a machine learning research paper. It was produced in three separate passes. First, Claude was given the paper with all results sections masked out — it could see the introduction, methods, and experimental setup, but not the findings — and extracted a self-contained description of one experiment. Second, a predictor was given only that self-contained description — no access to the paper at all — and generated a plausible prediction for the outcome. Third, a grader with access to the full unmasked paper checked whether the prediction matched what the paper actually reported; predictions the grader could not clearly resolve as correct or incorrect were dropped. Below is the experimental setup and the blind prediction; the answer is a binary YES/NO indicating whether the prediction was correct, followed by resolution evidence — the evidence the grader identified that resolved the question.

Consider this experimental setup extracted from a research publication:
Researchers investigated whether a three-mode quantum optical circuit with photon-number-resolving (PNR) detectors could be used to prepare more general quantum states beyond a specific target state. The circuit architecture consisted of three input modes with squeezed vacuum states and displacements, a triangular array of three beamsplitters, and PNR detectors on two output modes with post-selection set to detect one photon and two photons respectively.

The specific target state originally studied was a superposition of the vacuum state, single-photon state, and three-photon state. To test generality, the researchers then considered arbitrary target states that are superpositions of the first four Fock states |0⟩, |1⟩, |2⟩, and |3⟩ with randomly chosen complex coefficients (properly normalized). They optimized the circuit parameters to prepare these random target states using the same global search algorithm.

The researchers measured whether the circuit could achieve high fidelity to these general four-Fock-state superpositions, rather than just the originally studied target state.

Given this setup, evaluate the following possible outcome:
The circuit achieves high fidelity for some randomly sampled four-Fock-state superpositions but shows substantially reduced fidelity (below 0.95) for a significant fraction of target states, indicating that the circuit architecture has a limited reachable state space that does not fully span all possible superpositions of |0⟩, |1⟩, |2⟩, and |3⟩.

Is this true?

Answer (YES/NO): NO